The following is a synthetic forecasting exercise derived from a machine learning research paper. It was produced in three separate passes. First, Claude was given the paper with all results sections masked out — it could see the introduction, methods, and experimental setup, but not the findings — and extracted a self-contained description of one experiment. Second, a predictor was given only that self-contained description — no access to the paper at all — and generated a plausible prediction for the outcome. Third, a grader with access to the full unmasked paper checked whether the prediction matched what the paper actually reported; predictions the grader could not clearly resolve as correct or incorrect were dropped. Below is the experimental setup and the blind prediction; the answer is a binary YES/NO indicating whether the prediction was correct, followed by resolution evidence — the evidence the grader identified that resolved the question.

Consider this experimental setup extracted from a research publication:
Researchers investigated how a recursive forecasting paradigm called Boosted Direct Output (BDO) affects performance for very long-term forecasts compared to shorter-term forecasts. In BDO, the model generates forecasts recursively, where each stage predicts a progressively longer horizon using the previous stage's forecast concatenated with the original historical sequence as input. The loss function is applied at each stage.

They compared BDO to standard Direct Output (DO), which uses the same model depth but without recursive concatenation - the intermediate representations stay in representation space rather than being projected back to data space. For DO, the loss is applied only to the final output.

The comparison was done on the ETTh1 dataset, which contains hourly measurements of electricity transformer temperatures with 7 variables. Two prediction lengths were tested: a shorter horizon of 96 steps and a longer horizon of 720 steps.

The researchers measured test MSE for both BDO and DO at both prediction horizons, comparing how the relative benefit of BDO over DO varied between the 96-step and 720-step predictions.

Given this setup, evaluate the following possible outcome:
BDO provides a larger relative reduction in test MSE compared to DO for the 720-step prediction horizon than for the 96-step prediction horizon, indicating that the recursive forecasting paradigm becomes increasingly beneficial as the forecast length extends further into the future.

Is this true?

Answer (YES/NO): YES